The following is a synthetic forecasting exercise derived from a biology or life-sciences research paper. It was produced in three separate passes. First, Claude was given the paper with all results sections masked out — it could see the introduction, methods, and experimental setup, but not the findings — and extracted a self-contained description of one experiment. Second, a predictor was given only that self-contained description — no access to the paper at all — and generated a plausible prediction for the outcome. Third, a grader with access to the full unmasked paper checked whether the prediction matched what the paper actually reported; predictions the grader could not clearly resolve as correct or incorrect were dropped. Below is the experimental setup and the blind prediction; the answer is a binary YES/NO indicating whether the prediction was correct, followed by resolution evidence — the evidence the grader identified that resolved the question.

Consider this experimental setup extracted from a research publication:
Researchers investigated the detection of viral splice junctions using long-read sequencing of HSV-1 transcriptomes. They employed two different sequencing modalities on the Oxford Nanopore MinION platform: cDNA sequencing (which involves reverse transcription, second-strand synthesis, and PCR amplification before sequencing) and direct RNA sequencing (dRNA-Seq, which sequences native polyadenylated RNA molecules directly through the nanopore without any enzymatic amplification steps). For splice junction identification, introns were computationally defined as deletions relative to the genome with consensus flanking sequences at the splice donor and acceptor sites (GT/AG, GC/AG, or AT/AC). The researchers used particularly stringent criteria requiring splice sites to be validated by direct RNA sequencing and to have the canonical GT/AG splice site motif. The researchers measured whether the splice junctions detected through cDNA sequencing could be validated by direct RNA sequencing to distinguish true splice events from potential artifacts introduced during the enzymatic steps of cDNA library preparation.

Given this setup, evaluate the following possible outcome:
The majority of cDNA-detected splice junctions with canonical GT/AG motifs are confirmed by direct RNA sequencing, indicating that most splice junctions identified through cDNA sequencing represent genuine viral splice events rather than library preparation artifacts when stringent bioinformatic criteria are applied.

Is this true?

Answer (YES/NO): NO